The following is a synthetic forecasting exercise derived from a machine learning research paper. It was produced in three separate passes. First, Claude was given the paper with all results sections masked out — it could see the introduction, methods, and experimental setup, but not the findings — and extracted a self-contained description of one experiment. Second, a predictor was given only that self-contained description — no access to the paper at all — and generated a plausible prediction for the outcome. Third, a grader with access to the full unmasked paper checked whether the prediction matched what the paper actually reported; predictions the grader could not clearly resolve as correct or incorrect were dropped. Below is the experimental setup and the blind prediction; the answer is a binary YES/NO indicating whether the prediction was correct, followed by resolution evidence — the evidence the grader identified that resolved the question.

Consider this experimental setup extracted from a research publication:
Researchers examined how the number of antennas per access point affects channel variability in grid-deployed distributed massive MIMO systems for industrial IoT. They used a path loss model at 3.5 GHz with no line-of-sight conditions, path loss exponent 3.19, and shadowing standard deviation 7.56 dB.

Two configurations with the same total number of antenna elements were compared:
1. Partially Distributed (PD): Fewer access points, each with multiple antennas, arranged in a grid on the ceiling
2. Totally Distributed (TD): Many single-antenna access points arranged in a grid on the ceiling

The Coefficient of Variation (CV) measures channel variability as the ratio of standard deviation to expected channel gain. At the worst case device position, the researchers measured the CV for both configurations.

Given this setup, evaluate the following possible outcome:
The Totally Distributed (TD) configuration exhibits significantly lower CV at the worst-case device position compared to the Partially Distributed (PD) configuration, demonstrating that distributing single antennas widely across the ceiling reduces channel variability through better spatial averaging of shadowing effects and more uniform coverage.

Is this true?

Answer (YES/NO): NO